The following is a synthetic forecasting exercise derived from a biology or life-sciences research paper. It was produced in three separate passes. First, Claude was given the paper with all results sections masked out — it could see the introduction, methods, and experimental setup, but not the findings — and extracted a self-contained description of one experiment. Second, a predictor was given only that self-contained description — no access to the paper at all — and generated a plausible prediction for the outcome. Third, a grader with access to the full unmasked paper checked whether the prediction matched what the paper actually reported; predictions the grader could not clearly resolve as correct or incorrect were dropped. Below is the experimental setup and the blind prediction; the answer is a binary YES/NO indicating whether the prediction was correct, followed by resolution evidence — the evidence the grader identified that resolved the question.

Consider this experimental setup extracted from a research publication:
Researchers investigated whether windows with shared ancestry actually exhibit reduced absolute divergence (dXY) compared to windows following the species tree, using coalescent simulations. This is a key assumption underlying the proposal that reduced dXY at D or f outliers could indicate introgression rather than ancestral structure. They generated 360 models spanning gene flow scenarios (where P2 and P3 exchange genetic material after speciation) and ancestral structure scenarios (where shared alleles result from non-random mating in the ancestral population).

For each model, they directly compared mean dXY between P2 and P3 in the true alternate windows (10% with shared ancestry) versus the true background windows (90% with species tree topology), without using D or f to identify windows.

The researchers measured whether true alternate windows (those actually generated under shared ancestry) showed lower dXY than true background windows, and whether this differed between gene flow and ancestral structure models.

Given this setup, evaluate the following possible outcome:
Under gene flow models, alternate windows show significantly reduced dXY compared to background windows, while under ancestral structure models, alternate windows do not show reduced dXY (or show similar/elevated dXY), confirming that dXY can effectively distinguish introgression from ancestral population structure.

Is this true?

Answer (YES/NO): YES